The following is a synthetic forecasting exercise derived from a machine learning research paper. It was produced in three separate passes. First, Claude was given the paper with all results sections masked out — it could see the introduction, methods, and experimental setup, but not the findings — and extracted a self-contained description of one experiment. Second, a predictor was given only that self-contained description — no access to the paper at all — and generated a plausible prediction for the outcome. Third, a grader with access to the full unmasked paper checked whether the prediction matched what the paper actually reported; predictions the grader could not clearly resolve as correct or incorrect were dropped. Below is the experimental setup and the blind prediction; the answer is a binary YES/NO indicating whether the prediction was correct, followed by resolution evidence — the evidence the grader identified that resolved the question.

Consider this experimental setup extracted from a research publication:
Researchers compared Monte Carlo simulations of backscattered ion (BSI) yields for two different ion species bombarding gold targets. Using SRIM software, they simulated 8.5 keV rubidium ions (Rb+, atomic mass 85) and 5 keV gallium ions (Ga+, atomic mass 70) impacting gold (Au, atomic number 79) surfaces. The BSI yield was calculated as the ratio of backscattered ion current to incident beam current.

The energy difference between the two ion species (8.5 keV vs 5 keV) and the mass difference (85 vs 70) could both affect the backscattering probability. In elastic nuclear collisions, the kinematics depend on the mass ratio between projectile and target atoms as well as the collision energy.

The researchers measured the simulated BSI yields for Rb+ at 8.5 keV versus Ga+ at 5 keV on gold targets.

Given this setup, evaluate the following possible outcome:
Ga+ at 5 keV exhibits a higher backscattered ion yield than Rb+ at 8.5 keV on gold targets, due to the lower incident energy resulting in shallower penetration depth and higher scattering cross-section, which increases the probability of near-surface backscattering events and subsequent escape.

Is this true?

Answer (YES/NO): YES